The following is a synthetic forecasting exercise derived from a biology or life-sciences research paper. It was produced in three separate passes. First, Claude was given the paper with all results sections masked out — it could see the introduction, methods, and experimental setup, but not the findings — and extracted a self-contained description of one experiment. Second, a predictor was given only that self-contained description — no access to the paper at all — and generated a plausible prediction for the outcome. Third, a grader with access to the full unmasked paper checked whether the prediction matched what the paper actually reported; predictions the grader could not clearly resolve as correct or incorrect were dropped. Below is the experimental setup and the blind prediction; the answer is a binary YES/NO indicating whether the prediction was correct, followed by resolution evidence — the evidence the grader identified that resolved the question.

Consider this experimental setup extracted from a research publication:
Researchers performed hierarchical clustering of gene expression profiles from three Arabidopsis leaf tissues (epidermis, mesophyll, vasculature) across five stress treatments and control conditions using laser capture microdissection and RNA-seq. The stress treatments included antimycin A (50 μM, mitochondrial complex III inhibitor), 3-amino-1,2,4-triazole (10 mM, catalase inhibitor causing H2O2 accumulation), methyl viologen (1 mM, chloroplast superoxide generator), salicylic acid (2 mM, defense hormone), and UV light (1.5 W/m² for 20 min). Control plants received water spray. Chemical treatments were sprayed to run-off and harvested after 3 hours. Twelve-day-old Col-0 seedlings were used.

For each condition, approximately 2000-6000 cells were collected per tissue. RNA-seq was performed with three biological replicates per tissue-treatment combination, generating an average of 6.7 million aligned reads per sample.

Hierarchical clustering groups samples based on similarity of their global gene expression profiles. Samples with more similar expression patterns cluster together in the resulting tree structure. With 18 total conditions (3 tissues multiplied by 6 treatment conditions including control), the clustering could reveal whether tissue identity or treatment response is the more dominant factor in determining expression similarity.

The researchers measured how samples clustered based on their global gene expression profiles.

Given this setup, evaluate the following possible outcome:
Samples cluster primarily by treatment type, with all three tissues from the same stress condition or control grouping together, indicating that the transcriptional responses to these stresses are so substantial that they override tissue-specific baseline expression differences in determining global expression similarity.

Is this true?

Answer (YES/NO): NO